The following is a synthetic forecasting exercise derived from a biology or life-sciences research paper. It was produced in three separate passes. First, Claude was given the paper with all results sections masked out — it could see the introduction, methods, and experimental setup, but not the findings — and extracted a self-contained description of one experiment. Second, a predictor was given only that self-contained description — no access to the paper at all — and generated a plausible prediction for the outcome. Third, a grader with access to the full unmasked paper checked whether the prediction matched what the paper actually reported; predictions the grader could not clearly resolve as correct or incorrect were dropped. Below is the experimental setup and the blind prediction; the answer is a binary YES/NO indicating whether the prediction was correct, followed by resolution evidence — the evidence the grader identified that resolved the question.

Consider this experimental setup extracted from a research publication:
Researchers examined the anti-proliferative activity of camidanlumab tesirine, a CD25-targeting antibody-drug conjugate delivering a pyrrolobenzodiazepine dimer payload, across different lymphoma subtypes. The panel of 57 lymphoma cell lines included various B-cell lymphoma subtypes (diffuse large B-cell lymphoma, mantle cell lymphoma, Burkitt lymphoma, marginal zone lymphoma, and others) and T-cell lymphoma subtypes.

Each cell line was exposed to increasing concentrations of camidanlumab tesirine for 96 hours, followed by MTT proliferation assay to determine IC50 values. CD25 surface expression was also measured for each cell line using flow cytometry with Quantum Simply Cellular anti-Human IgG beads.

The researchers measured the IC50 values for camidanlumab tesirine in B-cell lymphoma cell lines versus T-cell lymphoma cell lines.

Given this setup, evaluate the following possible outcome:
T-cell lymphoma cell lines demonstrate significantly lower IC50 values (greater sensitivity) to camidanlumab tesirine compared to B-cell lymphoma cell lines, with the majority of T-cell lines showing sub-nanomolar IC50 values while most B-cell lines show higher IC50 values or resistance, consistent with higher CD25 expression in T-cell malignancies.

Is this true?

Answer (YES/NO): YES